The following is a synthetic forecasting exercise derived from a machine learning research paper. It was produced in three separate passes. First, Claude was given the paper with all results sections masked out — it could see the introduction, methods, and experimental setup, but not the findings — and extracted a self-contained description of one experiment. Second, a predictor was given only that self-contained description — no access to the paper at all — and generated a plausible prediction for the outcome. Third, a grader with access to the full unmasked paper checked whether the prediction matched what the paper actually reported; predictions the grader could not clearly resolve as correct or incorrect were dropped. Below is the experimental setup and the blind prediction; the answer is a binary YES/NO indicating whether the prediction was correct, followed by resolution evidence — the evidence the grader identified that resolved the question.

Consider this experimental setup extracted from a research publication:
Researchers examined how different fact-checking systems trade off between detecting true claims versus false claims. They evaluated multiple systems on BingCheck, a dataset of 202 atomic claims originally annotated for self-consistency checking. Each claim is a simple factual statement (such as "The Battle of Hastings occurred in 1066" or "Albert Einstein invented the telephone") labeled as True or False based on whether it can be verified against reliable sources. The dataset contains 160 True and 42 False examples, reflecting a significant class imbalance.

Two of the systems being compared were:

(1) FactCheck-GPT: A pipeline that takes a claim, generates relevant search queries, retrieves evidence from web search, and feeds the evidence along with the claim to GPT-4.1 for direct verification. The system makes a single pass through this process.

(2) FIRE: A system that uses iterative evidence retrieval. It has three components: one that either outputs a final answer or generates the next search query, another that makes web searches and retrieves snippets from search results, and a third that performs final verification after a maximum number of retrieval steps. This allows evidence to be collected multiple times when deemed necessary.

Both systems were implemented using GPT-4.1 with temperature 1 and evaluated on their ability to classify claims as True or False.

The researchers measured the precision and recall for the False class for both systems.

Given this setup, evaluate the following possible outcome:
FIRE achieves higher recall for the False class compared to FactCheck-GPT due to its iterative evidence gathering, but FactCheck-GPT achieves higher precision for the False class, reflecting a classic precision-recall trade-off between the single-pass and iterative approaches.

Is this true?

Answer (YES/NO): NO